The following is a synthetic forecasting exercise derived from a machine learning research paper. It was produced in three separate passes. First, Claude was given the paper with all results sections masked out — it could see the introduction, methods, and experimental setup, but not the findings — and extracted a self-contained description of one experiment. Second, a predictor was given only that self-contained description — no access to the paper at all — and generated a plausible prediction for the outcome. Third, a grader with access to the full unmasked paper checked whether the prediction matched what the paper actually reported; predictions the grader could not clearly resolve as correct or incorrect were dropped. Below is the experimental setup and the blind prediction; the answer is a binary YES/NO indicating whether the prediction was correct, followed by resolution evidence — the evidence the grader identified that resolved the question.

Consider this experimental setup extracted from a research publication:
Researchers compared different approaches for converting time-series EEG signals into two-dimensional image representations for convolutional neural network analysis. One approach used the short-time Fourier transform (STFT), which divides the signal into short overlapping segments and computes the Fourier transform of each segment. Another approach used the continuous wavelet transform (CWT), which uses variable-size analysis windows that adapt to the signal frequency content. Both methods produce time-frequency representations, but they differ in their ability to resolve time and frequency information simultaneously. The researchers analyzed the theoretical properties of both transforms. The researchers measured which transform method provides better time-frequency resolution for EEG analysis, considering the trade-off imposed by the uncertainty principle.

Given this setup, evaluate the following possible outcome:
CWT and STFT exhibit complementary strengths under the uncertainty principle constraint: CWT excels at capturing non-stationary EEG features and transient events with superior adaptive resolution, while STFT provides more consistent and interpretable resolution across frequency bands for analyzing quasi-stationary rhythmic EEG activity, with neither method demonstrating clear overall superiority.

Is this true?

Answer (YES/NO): NO